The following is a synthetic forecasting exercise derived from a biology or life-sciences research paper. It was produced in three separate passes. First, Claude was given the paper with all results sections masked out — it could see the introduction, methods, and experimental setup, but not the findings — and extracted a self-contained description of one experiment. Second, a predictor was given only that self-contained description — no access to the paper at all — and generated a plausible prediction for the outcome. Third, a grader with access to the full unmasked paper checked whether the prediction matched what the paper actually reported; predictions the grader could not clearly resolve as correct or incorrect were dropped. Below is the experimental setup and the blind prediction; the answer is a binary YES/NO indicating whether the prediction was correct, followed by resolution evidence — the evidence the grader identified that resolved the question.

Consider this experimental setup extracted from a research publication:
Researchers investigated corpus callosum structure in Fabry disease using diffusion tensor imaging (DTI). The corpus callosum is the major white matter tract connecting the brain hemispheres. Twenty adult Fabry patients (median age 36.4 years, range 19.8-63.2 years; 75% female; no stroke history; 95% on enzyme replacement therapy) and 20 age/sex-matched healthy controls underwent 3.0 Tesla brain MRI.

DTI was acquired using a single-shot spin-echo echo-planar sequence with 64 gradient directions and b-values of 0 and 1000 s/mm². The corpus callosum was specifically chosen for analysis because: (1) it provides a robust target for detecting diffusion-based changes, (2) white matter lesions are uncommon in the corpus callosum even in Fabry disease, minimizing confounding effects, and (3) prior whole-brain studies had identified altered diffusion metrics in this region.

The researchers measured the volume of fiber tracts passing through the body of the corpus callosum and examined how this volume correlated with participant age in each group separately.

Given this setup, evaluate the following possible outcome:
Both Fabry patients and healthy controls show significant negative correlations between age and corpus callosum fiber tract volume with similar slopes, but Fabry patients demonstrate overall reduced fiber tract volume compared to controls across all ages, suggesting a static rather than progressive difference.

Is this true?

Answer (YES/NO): NO